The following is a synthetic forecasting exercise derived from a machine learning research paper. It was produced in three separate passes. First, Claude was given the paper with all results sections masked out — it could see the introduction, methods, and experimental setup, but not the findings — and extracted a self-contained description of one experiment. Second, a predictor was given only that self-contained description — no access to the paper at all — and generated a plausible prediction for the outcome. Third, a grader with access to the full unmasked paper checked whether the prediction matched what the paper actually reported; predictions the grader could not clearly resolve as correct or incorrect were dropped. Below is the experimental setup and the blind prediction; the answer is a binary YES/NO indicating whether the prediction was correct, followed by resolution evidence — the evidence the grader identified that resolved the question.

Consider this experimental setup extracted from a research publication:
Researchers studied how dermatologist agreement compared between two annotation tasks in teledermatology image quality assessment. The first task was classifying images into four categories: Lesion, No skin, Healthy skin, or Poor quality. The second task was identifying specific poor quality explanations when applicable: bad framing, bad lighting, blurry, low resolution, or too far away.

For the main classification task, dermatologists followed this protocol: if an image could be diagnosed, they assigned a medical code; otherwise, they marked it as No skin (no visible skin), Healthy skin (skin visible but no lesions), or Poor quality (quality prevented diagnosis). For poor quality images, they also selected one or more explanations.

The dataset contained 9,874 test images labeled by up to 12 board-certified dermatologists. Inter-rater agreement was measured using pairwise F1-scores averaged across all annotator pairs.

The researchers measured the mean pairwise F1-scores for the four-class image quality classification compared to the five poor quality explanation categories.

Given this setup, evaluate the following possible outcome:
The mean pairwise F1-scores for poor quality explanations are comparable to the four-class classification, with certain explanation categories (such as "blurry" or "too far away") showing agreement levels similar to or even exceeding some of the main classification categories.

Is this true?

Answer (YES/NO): NO